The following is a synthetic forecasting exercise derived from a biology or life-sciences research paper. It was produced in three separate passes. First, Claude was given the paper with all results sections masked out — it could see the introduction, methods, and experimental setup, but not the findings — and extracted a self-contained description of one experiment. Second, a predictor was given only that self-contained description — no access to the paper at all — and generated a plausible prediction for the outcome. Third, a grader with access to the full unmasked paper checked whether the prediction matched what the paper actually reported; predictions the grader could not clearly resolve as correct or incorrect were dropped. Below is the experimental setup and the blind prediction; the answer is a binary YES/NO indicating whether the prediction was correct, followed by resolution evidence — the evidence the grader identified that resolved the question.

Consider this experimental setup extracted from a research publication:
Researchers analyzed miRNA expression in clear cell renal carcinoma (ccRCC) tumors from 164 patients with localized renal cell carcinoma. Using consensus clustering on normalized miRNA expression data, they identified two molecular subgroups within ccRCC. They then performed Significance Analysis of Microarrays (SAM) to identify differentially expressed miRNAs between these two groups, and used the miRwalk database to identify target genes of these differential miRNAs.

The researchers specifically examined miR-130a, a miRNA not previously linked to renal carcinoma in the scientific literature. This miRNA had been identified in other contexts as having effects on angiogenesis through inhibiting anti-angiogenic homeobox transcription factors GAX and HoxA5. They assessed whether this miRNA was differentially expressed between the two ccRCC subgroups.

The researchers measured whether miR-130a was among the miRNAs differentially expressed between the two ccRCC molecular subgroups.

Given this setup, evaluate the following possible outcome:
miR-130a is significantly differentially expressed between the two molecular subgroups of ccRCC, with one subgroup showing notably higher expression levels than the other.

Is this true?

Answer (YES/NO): YES